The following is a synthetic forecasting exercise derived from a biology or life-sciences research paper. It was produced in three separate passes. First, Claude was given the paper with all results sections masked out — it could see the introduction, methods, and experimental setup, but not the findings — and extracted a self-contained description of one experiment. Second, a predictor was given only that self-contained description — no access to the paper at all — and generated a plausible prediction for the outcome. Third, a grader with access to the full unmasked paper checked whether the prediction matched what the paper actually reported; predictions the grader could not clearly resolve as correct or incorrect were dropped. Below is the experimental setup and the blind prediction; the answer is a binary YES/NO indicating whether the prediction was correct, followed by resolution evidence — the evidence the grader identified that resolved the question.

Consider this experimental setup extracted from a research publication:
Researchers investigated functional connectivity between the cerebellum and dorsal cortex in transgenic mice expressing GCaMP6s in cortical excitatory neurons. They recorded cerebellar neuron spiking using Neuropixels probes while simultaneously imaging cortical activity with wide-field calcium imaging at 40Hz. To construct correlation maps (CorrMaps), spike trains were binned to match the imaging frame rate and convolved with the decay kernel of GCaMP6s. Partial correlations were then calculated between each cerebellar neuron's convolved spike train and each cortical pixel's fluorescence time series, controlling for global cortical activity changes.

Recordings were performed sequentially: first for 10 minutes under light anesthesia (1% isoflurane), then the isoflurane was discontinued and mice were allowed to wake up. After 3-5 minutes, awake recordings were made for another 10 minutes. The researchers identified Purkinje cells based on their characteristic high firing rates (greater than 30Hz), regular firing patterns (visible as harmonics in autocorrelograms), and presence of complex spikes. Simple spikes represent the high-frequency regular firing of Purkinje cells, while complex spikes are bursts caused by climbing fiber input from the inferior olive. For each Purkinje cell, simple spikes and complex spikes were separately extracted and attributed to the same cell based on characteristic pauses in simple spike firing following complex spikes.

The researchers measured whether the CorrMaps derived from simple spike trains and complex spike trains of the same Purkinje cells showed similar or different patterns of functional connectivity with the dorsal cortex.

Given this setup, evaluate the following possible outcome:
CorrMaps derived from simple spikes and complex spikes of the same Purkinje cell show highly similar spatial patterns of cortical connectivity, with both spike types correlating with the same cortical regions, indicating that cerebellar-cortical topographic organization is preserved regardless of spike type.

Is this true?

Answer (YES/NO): NO